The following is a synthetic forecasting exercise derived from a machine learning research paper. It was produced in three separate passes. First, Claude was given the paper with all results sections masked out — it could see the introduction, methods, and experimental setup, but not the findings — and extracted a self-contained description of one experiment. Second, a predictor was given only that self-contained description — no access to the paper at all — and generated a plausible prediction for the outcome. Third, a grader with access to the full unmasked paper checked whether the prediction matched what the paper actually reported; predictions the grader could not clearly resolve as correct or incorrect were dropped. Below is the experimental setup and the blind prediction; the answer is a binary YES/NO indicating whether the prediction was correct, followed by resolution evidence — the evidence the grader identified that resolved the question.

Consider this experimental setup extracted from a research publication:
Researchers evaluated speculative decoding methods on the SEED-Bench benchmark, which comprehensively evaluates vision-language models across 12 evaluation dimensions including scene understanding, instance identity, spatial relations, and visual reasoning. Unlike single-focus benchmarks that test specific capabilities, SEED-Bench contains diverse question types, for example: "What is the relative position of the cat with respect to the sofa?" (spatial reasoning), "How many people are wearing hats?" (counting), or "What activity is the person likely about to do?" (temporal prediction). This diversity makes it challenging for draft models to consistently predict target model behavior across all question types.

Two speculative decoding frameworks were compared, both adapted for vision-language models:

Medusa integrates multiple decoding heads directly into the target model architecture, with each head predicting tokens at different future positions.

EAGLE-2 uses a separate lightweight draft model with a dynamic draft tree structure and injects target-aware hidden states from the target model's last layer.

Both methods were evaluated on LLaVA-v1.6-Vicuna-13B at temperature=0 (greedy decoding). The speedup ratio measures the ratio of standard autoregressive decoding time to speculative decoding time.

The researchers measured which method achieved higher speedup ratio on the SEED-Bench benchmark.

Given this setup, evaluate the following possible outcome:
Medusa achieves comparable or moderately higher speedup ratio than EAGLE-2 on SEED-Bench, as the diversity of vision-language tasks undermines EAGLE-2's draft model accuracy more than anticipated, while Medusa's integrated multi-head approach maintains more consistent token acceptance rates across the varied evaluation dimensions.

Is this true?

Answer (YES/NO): NO